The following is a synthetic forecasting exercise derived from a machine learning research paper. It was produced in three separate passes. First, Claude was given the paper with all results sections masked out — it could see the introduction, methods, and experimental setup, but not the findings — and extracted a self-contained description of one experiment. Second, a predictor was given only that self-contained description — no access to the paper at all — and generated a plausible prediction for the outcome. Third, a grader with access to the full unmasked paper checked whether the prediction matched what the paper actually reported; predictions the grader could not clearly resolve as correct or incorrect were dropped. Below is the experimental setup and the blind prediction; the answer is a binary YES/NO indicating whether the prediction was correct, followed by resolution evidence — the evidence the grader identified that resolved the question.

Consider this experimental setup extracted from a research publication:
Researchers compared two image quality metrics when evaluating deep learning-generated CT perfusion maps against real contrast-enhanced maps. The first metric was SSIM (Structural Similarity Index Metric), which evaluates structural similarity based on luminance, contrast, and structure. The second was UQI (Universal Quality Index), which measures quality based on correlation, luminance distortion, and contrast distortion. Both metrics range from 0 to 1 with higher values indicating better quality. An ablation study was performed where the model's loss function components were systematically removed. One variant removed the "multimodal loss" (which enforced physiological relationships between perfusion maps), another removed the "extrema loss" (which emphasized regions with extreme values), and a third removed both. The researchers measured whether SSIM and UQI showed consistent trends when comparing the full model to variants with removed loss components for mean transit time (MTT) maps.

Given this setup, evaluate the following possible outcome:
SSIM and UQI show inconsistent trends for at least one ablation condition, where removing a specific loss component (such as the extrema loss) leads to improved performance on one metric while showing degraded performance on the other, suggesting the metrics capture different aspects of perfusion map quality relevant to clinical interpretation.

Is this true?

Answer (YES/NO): YES